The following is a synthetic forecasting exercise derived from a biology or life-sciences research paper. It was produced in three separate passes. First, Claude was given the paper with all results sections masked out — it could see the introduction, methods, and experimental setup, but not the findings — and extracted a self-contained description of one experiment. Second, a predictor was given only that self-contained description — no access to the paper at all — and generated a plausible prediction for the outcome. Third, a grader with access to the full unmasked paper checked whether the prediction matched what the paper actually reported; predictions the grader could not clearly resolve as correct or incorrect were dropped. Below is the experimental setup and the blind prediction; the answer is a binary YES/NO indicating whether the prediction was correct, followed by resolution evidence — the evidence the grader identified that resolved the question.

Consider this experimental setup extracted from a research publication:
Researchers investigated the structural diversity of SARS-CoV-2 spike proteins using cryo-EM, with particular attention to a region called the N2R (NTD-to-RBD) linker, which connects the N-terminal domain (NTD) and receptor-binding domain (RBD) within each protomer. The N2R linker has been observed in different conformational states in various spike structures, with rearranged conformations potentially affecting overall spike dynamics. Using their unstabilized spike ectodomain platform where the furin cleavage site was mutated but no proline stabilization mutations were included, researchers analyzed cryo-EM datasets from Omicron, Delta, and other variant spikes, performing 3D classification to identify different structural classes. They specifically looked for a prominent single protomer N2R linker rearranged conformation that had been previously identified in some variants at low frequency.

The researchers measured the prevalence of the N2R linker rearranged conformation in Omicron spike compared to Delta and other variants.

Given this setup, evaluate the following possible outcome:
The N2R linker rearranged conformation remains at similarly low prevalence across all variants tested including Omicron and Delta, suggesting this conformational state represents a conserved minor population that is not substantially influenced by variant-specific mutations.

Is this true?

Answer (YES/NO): NO